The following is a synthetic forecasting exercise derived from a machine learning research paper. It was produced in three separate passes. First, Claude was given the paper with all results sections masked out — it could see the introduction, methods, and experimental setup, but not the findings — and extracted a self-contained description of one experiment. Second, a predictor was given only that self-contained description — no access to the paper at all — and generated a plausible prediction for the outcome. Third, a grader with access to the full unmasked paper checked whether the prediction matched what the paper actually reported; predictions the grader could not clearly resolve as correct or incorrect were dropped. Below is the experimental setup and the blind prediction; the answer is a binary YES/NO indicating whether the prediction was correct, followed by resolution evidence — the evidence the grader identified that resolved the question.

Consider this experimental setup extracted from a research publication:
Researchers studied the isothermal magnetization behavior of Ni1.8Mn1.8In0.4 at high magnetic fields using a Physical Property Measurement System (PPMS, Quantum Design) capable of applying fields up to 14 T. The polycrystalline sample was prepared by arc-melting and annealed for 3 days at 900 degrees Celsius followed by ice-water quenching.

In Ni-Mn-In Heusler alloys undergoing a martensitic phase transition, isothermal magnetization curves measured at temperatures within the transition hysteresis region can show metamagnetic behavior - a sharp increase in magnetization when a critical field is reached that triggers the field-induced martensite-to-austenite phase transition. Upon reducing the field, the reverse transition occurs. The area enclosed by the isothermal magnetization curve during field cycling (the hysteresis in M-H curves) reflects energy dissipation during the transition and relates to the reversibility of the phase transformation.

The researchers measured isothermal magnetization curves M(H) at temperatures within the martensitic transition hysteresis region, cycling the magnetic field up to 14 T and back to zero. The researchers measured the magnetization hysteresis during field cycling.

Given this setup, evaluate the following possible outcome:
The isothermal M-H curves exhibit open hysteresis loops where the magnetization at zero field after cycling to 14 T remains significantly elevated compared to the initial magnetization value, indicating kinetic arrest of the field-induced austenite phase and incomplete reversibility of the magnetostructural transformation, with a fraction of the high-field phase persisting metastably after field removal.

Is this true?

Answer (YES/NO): NO